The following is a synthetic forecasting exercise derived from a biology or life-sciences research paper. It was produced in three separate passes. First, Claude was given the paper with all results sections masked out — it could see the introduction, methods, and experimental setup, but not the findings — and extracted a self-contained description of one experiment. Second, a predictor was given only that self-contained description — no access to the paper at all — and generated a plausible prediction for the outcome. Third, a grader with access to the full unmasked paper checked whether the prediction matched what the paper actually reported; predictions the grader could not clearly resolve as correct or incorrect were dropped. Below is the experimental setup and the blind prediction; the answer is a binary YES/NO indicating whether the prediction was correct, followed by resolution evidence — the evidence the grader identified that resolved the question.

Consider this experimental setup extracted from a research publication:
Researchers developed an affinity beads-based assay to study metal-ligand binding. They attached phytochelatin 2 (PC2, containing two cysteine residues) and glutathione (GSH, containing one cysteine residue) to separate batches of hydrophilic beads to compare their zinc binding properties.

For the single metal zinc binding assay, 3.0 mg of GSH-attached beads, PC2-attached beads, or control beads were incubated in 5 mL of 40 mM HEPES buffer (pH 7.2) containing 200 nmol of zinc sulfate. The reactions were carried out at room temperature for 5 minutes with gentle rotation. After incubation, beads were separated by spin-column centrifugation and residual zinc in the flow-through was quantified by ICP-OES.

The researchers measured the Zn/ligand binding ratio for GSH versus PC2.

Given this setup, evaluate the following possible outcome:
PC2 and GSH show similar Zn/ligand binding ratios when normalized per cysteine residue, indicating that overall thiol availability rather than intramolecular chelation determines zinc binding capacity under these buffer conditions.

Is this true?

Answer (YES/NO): NO